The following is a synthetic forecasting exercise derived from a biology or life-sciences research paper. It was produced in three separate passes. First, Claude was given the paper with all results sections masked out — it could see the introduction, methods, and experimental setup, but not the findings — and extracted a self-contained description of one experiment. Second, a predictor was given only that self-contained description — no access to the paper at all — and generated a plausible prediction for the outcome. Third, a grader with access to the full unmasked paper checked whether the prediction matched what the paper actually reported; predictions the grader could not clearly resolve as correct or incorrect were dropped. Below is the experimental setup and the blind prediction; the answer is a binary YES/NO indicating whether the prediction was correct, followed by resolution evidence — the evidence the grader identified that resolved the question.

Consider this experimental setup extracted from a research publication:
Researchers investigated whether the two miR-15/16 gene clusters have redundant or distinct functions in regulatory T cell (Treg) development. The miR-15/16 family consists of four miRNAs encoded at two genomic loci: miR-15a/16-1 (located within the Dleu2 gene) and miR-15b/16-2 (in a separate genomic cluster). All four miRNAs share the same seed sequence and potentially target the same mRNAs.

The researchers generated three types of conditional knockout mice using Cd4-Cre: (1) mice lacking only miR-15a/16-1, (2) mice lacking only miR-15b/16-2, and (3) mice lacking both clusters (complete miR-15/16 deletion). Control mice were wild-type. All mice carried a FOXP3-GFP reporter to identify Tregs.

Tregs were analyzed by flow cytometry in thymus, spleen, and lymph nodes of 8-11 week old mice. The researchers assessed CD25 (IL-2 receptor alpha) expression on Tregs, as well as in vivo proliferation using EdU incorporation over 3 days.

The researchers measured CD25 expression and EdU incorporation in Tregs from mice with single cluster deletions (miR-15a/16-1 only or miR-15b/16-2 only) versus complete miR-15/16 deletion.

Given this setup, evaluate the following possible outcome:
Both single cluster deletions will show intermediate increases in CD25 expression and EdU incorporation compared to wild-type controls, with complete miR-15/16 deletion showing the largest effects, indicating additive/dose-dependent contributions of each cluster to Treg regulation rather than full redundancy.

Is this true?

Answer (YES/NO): NO